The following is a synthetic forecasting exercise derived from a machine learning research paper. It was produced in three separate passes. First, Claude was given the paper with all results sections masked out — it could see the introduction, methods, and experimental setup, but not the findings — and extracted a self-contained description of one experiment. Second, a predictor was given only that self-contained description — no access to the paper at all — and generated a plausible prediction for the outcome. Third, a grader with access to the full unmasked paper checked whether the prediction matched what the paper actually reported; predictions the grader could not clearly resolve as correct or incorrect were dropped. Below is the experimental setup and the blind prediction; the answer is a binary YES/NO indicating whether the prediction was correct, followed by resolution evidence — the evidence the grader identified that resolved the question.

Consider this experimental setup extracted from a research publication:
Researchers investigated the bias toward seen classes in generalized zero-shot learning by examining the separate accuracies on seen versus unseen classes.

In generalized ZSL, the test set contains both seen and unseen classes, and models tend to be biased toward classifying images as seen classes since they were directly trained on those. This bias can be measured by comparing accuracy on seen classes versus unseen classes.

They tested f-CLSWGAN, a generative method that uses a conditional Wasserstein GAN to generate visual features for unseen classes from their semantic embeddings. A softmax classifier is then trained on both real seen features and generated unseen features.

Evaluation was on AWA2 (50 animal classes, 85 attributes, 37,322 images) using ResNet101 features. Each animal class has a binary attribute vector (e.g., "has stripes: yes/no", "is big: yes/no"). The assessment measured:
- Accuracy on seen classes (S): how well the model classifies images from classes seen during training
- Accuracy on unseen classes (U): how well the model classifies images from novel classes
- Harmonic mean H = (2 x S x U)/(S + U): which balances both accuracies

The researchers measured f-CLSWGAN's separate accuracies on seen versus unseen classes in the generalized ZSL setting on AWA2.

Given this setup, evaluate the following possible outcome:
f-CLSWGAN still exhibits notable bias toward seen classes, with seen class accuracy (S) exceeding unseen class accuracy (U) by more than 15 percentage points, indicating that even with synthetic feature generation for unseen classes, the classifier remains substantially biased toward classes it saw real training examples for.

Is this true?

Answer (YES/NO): YES